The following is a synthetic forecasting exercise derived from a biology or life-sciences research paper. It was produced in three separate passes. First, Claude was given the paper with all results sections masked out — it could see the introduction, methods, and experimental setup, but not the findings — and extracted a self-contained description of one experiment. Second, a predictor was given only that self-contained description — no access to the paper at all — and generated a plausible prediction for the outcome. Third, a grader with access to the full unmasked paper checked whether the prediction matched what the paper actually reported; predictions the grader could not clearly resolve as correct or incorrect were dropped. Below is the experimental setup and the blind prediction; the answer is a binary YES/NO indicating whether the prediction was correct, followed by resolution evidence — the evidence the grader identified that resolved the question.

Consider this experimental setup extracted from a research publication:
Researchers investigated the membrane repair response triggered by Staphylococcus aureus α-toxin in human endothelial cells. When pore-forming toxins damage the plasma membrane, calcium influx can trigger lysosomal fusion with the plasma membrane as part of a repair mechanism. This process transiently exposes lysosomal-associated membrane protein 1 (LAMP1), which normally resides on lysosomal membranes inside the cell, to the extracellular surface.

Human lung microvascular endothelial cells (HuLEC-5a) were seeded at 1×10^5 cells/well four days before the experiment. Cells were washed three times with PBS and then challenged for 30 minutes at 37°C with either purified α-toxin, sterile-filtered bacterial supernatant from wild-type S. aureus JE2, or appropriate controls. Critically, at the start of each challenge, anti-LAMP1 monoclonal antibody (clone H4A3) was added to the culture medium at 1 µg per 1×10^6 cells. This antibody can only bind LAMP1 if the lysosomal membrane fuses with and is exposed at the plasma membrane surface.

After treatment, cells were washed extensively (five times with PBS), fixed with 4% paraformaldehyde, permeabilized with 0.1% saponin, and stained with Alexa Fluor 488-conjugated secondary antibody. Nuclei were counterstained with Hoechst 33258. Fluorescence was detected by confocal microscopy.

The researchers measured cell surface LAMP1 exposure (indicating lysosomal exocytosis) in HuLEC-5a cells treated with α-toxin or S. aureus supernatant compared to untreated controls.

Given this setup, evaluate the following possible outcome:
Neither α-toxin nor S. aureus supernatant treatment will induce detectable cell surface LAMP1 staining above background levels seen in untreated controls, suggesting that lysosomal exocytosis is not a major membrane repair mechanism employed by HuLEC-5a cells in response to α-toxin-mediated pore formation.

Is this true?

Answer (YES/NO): NO